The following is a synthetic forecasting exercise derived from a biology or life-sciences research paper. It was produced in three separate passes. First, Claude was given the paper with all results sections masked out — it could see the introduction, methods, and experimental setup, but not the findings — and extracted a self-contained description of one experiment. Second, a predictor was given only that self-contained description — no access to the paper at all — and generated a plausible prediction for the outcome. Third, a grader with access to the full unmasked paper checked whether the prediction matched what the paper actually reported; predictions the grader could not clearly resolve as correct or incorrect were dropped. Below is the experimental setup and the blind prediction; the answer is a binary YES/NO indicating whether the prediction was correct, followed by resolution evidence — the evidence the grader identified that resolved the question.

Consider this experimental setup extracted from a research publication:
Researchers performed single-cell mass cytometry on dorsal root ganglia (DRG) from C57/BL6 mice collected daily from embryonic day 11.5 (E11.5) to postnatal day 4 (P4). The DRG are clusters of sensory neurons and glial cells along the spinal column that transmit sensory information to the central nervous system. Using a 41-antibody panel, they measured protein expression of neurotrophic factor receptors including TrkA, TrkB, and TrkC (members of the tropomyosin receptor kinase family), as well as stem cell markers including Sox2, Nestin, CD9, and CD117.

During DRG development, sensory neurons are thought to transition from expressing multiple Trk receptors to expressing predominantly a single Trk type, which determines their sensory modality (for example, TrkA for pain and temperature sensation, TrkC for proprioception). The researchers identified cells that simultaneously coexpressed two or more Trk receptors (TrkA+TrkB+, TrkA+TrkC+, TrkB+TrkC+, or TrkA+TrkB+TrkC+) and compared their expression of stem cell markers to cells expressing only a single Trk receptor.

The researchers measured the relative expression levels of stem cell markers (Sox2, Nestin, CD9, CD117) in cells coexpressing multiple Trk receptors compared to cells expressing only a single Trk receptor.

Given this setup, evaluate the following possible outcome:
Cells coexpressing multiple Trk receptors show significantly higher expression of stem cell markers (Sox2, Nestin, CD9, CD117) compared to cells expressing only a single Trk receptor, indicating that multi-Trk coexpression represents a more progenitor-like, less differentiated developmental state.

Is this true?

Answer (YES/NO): YES